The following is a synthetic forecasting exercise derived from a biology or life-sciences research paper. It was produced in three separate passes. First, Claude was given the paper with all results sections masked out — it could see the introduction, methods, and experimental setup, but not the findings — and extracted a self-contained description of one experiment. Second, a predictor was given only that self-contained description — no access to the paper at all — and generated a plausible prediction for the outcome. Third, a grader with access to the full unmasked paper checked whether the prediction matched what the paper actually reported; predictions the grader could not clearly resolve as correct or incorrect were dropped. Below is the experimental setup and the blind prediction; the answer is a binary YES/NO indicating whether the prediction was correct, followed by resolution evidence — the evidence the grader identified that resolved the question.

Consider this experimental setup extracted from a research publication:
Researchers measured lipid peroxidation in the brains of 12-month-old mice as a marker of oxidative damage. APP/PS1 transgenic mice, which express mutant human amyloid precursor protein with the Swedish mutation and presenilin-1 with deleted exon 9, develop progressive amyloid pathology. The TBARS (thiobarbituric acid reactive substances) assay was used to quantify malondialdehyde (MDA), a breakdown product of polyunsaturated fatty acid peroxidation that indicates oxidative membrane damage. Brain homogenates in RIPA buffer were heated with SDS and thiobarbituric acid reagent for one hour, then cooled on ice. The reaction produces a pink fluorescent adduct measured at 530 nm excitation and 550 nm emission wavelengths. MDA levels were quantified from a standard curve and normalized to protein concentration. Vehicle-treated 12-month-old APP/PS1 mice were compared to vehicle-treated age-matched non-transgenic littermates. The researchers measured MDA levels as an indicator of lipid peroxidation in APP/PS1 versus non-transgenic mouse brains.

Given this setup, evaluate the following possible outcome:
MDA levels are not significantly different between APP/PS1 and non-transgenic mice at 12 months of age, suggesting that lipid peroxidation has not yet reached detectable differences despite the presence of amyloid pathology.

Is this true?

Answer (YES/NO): NO